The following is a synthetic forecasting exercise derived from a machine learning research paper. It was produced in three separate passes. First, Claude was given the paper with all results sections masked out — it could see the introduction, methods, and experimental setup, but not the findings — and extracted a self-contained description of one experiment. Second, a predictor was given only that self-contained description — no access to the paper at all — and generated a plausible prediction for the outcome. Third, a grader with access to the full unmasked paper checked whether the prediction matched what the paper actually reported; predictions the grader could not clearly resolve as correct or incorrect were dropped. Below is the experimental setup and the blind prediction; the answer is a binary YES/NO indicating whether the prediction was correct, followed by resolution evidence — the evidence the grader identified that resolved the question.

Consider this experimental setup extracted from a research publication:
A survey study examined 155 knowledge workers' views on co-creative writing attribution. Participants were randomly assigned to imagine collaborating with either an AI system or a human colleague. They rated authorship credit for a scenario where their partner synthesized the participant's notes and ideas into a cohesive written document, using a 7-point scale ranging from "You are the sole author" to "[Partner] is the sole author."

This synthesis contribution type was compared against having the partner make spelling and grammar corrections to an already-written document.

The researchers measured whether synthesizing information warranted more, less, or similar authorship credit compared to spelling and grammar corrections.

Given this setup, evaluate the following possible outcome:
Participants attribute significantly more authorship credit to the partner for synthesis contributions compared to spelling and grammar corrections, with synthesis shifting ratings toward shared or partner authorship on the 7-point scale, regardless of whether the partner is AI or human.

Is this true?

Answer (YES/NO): YES